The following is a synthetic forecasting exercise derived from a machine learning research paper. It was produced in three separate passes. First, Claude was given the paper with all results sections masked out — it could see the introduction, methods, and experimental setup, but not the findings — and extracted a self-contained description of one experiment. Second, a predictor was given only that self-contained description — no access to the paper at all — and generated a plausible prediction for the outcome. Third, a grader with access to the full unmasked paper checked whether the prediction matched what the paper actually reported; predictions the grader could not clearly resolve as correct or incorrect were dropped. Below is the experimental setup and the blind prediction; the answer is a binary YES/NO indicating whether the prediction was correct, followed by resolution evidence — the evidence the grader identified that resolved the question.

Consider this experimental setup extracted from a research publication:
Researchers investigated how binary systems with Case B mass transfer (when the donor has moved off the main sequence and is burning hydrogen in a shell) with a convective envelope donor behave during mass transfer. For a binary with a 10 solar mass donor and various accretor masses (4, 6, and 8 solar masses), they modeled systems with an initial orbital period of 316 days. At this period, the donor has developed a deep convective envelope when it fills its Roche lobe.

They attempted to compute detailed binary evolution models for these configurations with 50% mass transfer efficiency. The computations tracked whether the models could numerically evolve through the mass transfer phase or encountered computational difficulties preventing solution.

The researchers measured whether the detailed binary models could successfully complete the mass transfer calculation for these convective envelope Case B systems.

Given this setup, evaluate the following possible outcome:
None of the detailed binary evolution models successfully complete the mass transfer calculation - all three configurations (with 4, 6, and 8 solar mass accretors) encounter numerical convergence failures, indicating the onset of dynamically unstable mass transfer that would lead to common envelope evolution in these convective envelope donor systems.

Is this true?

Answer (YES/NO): YES